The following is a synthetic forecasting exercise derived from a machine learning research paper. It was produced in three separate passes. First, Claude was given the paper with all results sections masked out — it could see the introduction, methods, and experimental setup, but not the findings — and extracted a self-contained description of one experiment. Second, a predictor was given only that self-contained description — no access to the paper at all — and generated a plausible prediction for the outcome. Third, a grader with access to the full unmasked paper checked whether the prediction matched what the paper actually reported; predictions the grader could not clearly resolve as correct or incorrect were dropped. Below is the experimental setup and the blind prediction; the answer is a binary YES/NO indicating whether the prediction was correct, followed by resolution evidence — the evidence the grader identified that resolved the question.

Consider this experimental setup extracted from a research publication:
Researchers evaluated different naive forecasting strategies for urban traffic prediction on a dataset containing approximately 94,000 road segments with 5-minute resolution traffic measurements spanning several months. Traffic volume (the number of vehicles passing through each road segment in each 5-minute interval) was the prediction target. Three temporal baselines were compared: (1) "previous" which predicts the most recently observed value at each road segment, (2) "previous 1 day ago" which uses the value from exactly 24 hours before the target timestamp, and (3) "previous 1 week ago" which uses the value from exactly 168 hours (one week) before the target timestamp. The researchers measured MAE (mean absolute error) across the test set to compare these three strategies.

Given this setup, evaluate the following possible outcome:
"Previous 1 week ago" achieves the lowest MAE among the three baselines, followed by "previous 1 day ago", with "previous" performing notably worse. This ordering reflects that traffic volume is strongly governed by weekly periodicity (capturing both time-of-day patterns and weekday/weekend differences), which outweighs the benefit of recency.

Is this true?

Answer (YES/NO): NO